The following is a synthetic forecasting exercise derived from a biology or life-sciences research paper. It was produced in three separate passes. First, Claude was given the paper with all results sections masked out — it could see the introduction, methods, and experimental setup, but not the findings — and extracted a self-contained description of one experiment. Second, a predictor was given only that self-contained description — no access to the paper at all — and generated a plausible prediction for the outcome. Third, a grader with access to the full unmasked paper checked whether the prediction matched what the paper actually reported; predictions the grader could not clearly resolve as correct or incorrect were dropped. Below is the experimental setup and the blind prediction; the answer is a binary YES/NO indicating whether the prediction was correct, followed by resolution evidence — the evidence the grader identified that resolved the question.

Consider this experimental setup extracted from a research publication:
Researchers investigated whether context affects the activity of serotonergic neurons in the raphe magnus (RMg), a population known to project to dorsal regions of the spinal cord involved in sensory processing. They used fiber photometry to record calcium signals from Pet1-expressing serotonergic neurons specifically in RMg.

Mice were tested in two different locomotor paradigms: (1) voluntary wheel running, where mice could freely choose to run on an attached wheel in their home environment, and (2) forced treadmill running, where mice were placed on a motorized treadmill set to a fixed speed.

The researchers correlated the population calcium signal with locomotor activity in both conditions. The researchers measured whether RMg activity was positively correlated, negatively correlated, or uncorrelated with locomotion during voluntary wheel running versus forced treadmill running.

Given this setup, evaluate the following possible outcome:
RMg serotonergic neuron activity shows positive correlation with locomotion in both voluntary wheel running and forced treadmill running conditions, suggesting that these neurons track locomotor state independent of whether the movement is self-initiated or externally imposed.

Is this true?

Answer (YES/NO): NO